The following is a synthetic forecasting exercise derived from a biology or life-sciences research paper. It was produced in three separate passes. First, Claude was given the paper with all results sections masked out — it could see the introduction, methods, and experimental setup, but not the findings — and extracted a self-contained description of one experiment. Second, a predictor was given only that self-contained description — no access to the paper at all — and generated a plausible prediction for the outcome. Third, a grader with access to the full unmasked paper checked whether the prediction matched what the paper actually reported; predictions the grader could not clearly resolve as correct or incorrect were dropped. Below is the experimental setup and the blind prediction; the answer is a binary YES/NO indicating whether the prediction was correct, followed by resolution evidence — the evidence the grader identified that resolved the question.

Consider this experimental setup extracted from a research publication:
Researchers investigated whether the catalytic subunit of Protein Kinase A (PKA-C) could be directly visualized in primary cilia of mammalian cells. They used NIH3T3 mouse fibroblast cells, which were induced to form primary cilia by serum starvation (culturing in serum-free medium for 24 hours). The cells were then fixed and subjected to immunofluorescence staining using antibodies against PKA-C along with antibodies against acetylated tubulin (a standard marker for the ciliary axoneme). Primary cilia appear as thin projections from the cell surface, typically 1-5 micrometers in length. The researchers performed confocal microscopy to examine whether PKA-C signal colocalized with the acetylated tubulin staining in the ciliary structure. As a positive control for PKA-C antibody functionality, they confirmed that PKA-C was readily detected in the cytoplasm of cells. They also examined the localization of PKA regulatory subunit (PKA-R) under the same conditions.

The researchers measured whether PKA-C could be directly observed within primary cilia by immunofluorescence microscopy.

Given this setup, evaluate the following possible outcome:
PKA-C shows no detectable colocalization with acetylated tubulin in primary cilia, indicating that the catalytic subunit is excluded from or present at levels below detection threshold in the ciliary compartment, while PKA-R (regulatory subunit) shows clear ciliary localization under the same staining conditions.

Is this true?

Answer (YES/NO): YES